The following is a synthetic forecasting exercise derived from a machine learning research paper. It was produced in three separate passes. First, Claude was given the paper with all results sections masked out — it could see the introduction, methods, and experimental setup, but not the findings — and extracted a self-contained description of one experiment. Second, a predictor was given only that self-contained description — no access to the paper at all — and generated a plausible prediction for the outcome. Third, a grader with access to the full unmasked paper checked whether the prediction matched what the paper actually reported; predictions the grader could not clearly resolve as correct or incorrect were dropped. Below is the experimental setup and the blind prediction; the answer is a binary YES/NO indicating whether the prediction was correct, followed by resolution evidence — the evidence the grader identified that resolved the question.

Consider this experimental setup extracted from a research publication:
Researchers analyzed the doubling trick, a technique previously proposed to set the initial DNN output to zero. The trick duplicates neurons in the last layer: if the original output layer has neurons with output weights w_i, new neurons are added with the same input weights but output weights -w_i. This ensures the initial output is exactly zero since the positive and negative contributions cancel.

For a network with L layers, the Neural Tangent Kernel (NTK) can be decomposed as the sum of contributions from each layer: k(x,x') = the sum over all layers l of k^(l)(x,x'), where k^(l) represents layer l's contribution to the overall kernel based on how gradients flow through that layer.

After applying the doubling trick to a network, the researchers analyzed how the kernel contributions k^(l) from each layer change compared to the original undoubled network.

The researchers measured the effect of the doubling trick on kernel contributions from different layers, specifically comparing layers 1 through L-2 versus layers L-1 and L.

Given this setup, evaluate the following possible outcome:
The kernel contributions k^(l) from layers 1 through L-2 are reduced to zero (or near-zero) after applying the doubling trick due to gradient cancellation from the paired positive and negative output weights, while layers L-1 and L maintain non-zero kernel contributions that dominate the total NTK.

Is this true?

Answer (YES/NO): YES